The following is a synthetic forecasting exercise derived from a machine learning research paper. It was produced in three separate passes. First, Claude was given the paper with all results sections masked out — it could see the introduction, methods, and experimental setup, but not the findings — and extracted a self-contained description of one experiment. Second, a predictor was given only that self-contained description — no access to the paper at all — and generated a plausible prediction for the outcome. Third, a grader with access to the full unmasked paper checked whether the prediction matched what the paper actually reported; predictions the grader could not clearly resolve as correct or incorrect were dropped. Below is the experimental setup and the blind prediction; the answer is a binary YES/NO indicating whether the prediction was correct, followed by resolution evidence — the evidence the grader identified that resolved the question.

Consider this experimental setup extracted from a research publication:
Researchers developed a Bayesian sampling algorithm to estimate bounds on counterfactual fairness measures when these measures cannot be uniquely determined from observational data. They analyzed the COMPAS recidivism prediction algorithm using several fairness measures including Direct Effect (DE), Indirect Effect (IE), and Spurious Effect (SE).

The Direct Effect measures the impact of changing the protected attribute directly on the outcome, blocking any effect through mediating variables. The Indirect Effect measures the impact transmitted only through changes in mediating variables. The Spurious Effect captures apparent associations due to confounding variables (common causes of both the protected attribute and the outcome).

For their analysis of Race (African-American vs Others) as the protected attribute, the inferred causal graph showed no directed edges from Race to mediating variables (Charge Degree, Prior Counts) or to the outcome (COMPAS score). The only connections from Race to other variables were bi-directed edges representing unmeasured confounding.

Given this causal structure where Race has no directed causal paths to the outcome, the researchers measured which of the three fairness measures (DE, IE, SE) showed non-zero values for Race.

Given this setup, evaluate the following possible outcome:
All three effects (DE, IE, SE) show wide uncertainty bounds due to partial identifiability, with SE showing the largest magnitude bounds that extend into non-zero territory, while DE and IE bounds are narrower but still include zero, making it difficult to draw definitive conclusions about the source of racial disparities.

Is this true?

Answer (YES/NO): NO